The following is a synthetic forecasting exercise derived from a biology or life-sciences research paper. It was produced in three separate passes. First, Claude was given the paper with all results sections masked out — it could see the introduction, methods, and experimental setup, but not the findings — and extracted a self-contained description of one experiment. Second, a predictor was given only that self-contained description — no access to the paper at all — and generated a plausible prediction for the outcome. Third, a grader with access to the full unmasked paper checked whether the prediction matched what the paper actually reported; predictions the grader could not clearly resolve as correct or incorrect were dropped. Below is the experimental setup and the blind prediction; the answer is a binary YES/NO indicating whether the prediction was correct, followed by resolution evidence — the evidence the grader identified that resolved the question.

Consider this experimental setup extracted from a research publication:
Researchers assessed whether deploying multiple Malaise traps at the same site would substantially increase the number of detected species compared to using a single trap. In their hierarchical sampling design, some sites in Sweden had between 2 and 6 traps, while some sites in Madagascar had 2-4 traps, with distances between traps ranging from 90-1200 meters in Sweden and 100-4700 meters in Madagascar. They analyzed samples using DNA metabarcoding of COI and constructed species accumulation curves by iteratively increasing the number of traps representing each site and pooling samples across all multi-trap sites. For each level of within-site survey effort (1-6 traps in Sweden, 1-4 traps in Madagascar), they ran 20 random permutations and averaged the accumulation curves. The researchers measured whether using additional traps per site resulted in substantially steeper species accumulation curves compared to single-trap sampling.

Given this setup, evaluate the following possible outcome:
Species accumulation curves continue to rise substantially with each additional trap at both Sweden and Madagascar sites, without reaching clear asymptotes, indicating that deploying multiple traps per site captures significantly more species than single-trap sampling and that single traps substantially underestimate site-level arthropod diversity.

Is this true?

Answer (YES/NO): NO